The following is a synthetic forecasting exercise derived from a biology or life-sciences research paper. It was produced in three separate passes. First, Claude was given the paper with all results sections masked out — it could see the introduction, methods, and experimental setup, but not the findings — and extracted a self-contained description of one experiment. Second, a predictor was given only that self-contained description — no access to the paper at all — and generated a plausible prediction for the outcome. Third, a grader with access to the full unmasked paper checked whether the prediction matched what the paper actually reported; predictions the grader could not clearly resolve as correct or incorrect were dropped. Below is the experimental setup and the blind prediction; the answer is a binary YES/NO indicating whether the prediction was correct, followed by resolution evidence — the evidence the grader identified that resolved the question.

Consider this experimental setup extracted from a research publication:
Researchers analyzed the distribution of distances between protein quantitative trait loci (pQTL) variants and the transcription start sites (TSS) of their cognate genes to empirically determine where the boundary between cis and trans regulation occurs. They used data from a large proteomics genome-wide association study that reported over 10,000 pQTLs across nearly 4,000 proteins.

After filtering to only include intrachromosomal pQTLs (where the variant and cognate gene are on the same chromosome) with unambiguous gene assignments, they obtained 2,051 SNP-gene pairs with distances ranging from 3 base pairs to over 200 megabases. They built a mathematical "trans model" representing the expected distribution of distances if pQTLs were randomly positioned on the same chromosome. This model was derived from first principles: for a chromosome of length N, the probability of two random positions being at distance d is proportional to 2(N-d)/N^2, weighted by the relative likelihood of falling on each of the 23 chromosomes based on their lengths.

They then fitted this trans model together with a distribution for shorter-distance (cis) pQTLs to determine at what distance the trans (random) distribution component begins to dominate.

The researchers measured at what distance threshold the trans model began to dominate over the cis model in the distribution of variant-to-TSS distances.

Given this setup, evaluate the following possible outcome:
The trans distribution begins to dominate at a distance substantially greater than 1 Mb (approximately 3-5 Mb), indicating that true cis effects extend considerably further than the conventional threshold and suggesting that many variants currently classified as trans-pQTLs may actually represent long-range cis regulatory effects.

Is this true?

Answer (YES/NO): NO